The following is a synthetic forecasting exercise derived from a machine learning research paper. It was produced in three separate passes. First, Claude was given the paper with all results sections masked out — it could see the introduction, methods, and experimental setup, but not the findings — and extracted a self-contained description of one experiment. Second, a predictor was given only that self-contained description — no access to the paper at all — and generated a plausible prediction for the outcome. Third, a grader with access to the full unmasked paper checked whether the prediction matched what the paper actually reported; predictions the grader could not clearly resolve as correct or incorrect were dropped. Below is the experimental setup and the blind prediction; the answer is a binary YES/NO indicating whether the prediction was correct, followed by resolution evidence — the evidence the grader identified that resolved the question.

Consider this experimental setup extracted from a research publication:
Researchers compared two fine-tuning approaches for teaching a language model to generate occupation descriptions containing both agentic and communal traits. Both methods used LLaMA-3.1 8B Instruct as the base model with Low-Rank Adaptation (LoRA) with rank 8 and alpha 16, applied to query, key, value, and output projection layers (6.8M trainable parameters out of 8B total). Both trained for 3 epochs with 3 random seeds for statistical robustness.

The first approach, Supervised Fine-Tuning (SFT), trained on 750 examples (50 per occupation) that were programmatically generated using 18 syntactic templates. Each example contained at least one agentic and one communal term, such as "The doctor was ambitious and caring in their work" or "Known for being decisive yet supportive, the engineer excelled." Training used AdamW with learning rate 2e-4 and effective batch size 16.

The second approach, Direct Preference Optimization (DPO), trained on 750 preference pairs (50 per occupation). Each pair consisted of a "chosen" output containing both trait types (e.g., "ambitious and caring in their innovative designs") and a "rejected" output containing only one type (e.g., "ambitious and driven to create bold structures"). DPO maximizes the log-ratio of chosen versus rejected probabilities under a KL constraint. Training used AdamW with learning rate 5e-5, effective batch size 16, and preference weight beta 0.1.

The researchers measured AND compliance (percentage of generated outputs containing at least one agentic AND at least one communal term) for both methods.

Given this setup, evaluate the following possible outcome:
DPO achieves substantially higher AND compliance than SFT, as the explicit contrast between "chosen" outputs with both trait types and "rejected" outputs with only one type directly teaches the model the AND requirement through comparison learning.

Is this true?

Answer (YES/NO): NO